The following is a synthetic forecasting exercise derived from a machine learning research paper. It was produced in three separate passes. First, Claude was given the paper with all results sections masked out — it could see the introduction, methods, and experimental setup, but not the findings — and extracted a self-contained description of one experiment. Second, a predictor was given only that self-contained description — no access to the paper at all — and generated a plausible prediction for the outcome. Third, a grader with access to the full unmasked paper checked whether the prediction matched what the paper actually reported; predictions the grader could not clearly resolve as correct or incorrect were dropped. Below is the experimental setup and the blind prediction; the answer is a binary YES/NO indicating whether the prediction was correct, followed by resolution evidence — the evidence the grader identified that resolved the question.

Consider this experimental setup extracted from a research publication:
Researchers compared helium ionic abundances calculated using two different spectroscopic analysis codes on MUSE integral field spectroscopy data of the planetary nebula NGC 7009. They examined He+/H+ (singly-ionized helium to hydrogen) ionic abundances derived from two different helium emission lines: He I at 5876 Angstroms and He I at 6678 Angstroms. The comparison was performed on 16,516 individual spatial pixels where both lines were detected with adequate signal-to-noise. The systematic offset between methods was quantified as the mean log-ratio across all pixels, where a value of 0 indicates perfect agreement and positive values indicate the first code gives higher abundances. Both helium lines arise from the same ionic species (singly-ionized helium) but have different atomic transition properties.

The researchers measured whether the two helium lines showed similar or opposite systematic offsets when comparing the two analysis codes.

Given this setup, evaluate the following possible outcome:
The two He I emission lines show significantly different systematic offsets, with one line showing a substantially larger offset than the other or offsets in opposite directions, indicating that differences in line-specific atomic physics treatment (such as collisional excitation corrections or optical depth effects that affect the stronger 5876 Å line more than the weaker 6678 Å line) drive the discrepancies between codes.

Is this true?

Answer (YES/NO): YES